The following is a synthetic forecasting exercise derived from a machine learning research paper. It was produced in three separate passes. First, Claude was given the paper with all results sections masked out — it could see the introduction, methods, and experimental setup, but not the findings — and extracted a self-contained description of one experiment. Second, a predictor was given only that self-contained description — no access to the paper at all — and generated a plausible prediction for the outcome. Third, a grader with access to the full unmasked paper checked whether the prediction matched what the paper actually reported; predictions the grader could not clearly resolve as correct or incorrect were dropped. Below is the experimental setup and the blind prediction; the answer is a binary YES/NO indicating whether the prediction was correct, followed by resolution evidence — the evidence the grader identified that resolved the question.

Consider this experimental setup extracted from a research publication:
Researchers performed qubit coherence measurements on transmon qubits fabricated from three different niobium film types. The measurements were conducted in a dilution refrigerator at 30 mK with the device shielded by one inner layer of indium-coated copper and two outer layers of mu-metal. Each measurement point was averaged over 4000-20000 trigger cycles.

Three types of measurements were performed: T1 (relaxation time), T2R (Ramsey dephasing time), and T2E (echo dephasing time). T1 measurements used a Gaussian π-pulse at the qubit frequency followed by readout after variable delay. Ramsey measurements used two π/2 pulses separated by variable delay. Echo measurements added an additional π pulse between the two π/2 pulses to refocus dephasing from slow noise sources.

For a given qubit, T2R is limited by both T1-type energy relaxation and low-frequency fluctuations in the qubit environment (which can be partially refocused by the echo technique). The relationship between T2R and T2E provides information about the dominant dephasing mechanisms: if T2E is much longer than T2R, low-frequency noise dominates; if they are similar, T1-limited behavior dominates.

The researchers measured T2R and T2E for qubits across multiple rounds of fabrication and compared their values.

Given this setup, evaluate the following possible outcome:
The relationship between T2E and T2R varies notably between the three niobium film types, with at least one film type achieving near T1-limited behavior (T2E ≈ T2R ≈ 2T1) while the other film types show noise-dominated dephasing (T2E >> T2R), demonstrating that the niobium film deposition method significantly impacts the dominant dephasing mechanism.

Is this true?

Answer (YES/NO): NO